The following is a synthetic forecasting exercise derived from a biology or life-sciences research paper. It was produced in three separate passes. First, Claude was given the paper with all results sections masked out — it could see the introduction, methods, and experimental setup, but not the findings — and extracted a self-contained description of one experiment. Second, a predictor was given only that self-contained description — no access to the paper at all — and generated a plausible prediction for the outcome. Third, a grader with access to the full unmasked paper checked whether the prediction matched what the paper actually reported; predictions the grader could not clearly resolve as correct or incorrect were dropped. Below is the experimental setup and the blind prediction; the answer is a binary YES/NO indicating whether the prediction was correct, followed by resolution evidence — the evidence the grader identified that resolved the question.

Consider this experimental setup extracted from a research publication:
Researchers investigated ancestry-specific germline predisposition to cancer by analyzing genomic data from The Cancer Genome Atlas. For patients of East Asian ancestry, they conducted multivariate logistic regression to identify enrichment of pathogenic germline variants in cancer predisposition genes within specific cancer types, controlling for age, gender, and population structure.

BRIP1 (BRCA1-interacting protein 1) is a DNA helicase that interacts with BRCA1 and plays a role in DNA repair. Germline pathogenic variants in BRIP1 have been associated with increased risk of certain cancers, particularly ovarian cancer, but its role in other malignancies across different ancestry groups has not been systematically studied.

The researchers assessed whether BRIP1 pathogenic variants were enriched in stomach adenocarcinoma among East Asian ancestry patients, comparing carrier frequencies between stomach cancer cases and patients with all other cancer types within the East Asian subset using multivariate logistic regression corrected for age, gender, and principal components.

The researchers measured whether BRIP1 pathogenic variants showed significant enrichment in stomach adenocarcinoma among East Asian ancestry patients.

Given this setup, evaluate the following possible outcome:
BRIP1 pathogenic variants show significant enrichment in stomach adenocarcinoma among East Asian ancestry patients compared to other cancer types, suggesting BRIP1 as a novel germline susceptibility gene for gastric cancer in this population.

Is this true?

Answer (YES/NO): NO